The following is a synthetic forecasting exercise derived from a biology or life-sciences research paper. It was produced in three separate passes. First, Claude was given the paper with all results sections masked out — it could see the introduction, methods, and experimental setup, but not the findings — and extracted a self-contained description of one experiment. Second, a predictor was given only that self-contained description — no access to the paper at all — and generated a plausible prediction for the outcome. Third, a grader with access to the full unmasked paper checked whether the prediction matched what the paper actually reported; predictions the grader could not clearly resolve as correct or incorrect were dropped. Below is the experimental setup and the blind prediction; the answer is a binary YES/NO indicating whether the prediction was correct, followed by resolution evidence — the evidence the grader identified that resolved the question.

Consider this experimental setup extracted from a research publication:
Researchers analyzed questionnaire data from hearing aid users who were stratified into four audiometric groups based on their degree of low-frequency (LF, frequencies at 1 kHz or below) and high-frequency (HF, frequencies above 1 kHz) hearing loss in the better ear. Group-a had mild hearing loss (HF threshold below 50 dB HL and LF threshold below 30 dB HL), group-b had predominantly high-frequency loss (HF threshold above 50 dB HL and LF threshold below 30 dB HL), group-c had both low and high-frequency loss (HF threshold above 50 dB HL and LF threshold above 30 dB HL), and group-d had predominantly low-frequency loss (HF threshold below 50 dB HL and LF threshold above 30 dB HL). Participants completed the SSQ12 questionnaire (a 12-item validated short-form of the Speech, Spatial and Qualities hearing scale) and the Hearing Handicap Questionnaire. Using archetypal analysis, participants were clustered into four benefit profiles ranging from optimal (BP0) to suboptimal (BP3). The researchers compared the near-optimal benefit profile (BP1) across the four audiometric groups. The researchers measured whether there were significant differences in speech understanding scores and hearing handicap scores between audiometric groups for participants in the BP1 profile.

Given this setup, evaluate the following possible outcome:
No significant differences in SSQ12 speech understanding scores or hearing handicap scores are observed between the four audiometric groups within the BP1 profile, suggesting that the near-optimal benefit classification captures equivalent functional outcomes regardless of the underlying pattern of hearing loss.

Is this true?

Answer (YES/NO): NO